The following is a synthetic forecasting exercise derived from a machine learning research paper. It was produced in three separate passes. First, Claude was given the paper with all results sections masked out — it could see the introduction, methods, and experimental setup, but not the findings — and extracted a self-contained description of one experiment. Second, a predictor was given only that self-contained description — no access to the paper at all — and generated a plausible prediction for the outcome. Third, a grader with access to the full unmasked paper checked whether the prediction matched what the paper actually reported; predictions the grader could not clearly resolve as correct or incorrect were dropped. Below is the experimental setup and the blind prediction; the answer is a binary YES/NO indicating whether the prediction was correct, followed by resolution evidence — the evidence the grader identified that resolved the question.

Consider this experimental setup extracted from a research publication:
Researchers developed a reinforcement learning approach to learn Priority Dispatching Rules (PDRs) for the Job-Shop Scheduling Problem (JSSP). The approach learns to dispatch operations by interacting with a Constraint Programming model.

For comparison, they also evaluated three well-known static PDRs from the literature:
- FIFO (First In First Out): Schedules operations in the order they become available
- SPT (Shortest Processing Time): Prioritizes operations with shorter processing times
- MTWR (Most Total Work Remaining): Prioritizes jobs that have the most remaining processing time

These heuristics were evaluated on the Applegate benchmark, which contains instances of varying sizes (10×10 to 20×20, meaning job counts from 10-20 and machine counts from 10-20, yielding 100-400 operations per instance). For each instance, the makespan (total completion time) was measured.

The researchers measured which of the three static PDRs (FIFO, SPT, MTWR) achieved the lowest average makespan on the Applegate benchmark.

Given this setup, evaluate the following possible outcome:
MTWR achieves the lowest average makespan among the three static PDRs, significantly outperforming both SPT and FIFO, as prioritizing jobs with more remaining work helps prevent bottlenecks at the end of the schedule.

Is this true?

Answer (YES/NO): NO